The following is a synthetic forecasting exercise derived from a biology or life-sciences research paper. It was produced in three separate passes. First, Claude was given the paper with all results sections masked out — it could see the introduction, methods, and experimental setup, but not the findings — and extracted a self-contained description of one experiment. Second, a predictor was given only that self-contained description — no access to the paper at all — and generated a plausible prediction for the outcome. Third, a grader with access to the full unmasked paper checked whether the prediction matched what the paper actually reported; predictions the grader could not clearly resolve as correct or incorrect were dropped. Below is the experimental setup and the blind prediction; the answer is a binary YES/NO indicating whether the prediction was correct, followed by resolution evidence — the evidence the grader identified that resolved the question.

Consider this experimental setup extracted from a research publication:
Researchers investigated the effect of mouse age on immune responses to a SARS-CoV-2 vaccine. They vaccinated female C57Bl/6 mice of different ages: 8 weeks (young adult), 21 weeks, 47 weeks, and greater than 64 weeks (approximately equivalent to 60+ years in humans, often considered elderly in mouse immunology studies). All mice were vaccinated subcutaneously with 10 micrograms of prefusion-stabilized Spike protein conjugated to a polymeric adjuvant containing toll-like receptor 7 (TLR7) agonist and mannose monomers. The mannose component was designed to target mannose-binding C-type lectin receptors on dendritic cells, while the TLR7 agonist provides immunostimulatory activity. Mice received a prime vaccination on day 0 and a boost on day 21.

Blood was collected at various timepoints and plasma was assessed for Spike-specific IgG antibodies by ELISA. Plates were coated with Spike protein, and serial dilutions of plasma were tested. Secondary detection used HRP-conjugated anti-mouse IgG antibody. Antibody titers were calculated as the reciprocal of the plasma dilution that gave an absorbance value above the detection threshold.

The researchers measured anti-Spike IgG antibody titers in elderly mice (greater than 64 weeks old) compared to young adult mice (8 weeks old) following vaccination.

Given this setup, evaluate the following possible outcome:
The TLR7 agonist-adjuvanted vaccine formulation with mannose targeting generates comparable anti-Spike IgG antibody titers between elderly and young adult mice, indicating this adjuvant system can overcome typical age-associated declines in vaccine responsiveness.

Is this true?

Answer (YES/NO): YES